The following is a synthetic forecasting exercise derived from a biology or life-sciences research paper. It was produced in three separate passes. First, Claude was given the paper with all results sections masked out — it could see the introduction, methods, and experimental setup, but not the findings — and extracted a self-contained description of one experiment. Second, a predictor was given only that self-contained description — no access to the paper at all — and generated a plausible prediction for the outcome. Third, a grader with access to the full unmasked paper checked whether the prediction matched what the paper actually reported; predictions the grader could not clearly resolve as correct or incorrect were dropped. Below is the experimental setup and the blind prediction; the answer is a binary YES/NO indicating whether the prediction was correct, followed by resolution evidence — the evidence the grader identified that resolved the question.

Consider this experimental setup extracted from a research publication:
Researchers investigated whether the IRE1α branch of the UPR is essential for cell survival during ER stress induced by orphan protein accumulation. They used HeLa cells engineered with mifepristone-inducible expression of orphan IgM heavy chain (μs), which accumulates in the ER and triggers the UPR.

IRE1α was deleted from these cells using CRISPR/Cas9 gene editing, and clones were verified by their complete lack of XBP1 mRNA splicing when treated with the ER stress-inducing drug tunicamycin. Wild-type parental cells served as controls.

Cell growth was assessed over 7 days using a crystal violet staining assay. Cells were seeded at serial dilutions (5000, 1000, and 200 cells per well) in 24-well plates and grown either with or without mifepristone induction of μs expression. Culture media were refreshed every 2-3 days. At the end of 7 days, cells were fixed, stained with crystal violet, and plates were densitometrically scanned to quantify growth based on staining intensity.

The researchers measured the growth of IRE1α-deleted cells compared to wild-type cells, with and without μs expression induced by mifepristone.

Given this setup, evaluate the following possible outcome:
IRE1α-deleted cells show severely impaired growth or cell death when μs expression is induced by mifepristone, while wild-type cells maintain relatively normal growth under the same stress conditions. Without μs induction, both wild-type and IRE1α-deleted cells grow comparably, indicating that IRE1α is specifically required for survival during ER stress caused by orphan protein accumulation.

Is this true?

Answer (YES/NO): NO